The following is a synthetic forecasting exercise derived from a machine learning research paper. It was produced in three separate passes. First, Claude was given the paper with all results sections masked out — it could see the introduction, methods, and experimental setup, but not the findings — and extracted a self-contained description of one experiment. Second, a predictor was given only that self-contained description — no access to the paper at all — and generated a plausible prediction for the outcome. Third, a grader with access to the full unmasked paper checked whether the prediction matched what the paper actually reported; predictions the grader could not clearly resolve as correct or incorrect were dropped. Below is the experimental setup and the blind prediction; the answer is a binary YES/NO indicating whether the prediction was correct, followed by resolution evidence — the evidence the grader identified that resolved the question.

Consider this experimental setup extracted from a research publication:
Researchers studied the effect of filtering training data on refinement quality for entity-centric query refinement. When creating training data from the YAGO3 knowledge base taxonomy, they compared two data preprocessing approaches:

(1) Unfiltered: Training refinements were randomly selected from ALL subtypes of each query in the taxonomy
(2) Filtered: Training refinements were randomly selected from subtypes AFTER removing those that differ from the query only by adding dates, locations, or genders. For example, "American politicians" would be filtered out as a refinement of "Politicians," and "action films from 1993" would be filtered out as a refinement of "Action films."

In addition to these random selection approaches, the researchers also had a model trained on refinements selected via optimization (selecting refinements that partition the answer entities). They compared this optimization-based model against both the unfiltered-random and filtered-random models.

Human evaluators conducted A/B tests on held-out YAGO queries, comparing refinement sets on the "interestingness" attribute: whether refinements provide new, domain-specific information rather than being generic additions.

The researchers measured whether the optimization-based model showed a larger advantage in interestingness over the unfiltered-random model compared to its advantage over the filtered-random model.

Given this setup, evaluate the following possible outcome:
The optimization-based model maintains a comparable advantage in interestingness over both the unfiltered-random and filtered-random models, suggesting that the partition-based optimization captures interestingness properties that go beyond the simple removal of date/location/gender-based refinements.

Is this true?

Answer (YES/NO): NO